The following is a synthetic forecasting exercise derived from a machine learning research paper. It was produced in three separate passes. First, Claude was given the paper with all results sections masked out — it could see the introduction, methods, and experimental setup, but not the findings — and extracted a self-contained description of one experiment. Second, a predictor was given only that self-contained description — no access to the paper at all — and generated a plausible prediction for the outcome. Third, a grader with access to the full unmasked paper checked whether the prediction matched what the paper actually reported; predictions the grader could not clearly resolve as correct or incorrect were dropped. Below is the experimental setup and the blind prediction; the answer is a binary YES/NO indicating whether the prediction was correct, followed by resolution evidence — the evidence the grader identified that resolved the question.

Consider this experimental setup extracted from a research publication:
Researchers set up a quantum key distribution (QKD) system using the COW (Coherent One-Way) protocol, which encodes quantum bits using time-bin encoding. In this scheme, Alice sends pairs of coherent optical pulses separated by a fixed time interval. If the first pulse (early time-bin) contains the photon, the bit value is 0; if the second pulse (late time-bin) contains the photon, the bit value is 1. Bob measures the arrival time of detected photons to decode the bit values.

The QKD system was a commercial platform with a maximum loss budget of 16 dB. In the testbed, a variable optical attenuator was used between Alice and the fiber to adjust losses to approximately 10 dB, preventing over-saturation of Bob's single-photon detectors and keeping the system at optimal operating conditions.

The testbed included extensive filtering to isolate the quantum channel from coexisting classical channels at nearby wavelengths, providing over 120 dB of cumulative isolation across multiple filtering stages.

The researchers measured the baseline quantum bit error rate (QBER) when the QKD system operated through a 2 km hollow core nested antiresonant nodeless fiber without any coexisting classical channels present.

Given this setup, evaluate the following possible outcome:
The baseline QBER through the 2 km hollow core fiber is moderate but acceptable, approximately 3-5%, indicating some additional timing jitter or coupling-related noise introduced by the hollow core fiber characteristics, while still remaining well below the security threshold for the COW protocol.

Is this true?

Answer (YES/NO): NO